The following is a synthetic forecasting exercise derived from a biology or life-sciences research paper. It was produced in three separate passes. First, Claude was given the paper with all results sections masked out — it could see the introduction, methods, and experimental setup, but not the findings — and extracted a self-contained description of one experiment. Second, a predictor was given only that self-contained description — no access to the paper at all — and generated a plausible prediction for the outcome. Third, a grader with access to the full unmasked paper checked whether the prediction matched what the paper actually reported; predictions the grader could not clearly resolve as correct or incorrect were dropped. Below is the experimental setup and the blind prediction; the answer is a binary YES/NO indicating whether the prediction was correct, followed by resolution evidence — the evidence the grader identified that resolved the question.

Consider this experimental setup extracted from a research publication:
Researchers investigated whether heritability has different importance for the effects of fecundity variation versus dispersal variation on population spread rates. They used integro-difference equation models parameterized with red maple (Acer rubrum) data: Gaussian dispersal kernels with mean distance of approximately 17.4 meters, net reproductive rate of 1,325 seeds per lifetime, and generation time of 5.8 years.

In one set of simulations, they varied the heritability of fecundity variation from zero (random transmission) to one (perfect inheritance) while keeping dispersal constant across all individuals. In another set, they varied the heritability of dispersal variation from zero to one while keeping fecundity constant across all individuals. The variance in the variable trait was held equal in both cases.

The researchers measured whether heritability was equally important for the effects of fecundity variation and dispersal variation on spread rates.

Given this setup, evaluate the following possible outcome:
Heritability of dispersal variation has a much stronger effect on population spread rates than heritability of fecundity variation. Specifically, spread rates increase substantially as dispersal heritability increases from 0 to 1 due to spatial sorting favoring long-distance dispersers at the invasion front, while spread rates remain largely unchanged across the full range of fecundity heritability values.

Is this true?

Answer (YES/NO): YES